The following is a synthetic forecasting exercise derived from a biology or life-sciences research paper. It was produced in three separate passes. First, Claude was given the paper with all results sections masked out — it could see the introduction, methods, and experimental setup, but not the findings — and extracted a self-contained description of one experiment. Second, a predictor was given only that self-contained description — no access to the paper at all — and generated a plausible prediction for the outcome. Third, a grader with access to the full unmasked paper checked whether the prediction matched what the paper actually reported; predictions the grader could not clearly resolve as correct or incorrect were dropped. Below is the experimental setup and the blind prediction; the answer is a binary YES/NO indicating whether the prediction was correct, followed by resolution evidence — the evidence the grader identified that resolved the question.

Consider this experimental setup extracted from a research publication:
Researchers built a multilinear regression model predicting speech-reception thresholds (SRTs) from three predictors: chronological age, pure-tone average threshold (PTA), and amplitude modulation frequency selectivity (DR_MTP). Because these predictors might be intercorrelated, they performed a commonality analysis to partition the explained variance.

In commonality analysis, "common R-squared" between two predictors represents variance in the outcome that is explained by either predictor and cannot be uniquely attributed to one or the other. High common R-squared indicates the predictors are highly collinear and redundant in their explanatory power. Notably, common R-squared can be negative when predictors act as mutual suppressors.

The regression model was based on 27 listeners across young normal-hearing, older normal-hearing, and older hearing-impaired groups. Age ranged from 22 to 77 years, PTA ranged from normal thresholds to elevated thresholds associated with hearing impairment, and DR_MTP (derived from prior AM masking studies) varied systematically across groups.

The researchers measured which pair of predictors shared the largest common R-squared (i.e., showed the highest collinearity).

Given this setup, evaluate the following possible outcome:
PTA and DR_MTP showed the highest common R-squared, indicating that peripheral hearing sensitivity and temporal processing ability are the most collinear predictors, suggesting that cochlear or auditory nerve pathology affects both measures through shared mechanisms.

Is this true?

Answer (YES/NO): NO